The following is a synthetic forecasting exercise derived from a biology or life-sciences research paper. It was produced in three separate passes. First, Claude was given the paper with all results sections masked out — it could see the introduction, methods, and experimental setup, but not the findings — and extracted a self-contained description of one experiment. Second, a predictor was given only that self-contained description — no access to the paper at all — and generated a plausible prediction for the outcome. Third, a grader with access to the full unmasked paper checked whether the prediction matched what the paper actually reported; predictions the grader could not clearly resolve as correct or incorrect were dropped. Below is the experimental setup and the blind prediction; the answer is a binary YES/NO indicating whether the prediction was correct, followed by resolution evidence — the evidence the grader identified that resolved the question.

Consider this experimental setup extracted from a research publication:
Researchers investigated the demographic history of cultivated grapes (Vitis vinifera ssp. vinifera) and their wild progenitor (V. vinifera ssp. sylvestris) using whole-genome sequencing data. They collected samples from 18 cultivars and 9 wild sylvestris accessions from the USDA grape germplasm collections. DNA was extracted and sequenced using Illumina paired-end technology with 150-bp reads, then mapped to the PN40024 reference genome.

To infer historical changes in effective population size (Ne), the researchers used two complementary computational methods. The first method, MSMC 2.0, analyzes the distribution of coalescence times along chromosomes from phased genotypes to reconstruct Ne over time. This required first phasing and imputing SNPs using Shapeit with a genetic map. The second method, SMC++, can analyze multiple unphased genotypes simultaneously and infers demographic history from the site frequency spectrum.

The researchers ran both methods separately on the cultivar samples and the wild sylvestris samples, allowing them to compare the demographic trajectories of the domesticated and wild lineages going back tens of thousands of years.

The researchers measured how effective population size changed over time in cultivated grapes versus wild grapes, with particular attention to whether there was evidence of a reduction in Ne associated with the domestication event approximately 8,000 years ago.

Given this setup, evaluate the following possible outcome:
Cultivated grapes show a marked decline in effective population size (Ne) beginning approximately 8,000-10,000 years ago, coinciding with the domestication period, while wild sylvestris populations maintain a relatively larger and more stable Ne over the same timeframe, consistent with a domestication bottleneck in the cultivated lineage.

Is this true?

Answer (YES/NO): NO